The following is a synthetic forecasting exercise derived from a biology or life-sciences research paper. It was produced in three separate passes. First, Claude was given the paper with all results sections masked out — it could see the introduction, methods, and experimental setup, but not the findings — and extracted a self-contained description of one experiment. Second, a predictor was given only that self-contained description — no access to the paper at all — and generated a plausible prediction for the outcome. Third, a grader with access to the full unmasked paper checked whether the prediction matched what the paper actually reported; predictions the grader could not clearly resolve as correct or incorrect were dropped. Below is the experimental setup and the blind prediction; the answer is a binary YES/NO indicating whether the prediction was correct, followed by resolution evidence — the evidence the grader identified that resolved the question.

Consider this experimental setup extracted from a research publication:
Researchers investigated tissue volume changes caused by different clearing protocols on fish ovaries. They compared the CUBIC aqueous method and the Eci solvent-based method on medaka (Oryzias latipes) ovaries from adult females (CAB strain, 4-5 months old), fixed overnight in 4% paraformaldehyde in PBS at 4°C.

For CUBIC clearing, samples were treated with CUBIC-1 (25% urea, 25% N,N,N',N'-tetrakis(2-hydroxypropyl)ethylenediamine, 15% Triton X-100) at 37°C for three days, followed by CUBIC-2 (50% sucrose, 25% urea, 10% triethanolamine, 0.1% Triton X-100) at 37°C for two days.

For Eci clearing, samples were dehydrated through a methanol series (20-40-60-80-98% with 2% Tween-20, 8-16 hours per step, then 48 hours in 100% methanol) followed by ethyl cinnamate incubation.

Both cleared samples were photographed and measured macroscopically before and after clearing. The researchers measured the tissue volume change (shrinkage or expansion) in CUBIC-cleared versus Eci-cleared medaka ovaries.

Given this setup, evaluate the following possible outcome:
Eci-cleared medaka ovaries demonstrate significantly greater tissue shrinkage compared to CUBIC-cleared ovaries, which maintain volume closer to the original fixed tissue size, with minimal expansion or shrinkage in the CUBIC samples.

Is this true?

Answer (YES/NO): NO